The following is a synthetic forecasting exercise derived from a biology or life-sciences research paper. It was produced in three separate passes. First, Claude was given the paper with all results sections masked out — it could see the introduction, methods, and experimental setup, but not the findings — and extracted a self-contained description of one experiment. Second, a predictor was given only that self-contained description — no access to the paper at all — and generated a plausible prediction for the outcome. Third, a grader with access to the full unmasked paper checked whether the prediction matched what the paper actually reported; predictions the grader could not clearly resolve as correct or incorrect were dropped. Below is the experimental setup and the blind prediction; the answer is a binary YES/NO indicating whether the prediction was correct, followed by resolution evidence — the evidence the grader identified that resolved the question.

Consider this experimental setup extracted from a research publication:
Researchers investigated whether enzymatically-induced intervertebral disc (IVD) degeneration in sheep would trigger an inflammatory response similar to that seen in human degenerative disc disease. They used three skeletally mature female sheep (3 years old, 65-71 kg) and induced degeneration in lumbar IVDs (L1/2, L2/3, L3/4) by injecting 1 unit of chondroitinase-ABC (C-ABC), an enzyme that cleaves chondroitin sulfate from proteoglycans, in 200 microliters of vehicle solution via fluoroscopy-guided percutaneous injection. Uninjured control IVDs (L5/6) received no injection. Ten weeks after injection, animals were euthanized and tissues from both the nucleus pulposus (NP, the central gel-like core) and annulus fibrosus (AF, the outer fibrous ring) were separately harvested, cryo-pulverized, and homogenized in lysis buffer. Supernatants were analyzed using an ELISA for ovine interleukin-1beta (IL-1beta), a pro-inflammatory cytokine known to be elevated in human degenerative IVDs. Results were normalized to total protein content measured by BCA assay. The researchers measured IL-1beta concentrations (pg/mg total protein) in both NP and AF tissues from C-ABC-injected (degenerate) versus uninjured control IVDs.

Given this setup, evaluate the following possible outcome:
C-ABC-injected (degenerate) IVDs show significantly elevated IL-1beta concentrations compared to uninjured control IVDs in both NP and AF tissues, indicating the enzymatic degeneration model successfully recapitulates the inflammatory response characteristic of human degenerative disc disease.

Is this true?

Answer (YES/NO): NO